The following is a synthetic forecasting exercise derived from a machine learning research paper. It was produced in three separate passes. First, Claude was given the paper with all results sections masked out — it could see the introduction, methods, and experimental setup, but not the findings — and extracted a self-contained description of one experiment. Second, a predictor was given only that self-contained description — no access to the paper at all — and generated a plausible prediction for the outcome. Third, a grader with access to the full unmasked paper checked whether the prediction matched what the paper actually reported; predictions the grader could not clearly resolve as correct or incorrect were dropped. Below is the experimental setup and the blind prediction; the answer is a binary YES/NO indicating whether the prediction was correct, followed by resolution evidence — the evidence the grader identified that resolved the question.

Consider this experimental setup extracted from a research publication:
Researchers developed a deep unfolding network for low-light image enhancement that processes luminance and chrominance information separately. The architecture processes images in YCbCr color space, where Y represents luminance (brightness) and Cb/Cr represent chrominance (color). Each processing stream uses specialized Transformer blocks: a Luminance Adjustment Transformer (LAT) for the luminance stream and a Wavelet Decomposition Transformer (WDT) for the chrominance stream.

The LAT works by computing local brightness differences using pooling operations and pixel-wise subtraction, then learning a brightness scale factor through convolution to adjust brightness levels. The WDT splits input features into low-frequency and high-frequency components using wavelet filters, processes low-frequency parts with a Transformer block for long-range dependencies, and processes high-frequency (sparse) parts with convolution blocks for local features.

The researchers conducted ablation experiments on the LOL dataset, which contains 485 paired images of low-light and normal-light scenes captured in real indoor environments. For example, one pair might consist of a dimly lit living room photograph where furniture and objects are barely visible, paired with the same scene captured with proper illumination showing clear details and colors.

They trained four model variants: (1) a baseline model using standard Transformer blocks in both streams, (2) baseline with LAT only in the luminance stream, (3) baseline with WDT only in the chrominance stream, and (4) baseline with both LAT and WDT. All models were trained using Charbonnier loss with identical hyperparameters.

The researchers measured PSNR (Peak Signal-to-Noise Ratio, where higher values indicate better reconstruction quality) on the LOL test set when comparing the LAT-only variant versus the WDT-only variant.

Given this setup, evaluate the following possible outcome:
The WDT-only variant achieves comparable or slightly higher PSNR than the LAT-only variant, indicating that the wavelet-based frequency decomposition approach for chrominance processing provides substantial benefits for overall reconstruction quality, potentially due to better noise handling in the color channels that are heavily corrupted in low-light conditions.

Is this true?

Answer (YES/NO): YES